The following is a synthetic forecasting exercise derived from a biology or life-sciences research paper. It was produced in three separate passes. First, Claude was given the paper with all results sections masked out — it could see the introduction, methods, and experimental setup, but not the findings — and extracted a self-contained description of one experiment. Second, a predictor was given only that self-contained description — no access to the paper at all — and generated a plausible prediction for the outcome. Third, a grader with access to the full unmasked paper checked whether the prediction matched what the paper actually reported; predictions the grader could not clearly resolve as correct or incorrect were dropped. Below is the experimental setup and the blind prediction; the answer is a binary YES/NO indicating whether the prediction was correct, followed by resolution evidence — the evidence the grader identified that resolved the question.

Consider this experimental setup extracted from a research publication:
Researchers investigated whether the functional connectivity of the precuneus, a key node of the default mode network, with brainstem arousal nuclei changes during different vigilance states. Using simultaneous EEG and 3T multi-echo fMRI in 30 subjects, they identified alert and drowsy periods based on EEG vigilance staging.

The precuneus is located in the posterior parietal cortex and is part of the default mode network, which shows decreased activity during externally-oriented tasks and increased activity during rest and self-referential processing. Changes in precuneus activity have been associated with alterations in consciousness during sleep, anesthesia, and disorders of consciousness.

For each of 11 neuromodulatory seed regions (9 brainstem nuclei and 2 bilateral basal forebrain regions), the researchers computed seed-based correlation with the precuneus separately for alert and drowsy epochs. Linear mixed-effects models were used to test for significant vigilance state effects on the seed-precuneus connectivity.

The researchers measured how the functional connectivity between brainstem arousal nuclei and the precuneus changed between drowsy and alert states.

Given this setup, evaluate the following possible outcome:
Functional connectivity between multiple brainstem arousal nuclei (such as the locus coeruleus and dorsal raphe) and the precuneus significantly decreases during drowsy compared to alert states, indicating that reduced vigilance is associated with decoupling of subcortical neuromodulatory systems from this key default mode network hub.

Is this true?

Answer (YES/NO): NO